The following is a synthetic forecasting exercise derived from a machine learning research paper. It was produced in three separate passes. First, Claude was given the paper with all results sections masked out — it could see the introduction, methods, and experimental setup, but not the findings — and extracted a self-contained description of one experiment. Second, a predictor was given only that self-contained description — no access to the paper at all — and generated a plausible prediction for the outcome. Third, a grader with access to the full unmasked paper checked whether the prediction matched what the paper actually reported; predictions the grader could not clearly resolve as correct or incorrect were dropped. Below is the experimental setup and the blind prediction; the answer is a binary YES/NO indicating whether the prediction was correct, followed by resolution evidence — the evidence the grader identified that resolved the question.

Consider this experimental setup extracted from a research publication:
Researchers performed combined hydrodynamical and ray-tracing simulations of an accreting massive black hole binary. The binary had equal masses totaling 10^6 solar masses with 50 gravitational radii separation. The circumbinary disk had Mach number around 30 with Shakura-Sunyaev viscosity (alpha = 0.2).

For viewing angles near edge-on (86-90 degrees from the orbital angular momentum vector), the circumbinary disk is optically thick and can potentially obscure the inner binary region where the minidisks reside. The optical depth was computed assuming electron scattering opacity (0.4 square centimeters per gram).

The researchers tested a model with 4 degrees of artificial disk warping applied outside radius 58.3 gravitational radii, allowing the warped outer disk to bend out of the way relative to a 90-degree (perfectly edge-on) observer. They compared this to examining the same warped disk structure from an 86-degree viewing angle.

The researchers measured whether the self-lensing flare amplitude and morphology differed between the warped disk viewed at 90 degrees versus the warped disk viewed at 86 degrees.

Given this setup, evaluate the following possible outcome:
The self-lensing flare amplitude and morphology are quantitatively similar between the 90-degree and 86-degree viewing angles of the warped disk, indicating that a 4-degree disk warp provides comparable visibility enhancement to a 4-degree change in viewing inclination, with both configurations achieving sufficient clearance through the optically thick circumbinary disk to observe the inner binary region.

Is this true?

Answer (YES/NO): NO